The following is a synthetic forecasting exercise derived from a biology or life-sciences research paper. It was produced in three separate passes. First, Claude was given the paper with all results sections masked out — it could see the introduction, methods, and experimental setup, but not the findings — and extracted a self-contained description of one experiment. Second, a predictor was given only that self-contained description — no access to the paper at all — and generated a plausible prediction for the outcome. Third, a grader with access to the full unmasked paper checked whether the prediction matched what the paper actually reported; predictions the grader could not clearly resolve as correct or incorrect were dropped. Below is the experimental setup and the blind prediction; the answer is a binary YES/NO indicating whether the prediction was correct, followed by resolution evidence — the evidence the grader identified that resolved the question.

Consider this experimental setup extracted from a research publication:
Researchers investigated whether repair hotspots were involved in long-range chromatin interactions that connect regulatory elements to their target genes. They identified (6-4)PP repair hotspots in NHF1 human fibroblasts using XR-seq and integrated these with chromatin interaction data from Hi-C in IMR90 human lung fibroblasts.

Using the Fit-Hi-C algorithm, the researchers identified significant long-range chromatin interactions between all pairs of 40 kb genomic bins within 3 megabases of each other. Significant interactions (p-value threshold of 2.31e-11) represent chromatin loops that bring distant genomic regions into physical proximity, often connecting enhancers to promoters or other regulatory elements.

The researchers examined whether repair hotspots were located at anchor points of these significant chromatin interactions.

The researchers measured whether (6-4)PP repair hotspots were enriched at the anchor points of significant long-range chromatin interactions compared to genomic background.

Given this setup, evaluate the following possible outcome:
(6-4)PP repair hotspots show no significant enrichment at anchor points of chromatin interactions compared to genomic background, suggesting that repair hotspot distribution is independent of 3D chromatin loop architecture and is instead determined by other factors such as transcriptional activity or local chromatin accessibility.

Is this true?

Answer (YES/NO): NO